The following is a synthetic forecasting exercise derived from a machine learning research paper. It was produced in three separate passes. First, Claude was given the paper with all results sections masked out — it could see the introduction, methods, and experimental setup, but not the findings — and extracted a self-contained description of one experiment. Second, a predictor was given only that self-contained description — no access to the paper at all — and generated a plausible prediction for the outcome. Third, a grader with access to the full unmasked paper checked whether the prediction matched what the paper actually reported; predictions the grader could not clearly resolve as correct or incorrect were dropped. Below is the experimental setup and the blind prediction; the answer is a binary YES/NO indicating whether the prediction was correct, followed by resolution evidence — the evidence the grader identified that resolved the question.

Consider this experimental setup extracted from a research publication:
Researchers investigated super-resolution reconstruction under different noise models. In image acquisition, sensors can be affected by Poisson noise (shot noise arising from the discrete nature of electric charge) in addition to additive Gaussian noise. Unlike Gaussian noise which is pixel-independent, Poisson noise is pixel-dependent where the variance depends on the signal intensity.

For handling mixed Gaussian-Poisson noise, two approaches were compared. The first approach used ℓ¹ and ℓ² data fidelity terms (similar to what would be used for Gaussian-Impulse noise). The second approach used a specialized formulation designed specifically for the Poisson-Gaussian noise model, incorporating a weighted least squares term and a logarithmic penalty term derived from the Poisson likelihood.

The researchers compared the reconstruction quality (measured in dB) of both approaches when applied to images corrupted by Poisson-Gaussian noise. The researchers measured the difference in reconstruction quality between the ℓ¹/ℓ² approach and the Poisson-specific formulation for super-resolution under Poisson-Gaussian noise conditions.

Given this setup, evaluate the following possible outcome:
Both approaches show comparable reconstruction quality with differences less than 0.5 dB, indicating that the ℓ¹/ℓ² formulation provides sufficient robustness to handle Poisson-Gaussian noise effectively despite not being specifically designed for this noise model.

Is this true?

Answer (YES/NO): NO